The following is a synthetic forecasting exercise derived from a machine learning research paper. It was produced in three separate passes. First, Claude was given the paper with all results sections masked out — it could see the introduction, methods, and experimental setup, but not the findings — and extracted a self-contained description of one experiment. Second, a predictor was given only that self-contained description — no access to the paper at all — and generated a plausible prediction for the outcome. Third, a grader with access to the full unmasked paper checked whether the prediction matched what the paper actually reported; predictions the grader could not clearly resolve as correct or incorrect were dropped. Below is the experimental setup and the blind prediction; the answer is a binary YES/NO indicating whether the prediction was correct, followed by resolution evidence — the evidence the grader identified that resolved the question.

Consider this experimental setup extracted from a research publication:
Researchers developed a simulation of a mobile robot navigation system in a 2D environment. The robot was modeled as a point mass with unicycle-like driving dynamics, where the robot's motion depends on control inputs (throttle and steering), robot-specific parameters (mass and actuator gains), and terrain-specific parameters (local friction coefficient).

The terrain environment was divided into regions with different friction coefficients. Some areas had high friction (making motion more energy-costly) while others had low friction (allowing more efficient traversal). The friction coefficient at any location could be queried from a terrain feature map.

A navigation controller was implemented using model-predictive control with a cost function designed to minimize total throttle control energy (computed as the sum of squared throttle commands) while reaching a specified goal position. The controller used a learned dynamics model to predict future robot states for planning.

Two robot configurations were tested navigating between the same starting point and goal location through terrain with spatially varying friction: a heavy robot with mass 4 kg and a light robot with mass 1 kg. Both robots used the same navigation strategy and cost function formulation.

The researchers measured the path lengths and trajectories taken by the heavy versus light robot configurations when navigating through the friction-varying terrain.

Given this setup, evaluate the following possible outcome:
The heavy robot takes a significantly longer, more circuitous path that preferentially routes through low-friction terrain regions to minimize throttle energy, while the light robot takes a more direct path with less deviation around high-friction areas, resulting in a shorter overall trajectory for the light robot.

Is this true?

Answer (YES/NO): YES